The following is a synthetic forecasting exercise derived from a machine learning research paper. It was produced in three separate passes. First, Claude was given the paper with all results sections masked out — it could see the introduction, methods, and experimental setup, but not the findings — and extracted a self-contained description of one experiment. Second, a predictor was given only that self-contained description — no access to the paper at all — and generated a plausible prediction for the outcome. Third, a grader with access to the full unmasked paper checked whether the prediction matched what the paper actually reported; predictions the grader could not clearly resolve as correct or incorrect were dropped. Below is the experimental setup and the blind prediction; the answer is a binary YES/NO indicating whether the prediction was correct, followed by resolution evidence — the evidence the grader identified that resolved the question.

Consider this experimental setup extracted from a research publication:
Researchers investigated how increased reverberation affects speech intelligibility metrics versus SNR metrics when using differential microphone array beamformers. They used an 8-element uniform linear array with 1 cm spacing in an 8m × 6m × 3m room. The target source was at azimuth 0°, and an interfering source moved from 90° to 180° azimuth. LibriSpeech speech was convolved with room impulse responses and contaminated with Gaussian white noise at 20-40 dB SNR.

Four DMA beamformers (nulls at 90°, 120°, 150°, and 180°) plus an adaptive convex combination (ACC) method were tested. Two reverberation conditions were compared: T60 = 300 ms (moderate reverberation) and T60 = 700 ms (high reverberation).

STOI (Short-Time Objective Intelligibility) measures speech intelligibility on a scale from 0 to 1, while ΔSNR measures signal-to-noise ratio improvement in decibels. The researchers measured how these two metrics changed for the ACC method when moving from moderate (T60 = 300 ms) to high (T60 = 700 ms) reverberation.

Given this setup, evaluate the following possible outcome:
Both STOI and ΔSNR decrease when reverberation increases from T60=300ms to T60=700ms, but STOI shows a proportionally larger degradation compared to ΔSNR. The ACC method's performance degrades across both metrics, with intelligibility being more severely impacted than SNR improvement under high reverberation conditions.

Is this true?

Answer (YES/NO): NO